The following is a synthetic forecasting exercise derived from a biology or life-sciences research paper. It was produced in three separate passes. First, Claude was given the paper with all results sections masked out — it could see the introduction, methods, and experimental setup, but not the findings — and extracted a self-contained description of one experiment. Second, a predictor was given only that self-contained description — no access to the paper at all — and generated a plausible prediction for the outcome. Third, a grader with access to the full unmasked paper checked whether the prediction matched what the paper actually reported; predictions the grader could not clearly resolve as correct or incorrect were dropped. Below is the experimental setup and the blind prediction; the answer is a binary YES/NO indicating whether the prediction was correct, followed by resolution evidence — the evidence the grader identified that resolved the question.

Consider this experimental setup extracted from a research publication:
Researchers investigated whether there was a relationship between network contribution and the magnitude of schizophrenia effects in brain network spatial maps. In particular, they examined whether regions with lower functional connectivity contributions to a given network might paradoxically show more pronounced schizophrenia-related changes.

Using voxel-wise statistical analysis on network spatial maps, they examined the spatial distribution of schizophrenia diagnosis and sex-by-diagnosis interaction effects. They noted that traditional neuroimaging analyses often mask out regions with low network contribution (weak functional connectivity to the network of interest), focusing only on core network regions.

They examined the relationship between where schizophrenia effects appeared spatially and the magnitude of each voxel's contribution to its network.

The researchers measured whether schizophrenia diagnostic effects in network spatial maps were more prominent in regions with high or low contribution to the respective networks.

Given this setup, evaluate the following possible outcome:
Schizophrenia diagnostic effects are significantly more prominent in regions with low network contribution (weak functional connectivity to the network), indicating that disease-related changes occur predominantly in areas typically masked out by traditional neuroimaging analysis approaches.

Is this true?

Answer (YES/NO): YES